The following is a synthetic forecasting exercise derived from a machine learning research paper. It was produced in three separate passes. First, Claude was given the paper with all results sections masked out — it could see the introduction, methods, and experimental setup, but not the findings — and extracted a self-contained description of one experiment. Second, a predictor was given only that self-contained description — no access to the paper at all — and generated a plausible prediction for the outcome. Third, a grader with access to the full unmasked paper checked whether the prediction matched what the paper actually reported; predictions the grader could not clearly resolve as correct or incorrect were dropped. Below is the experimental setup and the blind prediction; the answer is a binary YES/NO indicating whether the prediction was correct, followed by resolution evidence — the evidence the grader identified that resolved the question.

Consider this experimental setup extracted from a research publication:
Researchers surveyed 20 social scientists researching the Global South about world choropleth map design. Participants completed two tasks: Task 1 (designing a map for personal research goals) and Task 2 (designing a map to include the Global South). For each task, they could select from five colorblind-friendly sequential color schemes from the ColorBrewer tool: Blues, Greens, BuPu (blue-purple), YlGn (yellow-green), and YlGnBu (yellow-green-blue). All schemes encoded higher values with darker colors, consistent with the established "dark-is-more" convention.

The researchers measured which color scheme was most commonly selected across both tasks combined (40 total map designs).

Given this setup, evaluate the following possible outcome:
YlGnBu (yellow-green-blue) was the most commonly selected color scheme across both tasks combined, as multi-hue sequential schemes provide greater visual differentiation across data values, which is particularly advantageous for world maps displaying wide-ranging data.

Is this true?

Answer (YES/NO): YES